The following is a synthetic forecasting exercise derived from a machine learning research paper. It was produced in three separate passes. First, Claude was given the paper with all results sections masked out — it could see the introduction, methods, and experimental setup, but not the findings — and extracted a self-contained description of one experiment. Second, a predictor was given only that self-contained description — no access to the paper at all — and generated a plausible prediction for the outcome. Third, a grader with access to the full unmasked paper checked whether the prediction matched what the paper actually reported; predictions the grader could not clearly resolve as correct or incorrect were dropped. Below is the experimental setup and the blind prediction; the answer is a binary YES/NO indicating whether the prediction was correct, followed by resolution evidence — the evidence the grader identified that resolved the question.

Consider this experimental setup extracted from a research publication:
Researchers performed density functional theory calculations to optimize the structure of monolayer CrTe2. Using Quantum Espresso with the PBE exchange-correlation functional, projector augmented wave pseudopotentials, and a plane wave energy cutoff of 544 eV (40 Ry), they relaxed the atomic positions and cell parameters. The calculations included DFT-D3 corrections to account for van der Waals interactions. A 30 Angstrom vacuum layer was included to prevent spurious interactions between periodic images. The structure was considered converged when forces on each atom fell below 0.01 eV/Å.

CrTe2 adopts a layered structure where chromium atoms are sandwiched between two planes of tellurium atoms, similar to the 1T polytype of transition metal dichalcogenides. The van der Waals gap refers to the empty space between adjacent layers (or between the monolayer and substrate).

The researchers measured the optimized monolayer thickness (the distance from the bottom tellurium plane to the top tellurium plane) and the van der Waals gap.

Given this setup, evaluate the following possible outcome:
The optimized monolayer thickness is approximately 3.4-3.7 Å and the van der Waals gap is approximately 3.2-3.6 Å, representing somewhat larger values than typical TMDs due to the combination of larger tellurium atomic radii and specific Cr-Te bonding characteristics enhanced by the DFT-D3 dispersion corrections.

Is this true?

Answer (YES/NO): NO